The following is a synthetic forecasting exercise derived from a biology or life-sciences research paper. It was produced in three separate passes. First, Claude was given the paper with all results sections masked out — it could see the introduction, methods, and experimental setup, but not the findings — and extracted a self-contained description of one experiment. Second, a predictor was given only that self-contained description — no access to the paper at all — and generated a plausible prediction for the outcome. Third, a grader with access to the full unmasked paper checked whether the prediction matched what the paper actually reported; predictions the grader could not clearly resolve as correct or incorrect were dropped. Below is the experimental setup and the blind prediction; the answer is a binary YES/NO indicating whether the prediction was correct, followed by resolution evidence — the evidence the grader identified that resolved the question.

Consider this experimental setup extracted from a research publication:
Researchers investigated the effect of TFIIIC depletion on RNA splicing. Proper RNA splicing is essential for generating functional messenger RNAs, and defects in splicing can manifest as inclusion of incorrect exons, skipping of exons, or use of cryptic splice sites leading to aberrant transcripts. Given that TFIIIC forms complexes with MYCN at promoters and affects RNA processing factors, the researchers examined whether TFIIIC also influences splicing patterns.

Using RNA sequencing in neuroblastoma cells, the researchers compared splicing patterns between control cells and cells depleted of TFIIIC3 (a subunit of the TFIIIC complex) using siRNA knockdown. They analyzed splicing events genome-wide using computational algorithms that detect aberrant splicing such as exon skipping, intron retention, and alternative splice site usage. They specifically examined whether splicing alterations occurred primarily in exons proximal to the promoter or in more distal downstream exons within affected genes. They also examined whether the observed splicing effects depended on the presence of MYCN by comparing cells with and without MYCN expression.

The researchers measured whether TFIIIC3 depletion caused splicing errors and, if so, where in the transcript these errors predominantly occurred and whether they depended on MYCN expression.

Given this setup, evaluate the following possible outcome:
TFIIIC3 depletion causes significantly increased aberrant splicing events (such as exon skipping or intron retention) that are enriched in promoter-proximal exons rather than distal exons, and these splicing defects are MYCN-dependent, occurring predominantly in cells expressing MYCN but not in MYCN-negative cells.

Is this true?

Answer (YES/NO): NO